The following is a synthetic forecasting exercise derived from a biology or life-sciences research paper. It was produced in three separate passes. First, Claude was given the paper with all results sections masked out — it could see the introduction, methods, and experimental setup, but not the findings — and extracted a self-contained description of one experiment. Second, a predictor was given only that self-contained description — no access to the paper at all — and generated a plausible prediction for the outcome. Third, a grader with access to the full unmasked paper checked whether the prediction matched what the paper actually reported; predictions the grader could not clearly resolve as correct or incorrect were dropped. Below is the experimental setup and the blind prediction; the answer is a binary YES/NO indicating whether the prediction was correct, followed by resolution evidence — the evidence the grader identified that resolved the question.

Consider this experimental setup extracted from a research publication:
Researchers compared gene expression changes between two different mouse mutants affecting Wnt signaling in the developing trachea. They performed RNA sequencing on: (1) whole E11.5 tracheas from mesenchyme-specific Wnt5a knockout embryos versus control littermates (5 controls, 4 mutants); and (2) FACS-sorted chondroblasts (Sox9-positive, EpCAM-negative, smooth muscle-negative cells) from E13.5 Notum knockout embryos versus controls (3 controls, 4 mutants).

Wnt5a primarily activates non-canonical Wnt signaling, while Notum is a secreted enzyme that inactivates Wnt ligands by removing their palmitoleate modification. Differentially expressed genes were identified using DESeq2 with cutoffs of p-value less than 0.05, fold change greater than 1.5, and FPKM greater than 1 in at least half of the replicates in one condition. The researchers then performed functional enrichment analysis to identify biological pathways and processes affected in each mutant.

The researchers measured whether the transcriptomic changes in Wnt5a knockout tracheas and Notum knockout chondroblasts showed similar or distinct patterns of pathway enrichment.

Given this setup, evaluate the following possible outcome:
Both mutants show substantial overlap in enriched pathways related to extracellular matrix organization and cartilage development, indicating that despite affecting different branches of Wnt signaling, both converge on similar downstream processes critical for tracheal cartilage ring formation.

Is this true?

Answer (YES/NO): NO